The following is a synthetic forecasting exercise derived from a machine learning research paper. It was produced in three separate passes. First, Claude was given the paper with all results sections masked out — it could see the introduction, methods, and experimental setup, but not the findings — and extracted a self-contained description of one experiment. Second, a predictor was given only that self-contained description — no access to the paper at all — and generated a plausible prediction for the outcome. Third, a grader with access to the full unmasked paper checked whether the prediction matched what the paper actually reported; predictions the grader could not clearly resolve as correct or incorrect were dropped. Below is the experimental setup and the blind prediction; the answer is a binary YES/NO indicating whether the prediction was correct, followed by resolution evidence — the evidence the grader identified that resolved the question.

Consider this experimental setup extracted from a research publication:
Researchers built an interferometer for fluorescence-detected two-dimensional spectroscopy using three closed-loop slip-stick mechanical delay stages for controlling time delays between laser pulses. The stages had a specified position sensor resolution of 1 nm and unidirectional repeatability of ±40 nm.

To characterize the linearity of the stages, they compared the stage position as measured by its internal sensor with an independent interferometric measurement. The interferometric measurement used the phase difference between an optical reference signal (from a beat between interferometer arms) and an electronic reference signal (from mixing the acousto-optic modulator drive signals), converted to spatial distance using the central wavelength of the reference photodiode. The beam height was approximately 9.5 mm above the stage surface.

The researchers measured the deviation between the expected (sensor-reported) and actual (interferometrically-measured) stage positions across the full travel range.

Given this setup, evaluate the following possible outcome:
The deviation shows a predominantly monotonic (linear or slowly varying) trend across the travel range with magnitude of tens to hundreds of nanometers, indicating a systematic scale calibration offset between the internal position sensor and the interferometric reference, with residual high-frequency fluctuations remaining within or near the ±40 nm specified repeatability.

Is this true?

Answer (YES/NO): NO